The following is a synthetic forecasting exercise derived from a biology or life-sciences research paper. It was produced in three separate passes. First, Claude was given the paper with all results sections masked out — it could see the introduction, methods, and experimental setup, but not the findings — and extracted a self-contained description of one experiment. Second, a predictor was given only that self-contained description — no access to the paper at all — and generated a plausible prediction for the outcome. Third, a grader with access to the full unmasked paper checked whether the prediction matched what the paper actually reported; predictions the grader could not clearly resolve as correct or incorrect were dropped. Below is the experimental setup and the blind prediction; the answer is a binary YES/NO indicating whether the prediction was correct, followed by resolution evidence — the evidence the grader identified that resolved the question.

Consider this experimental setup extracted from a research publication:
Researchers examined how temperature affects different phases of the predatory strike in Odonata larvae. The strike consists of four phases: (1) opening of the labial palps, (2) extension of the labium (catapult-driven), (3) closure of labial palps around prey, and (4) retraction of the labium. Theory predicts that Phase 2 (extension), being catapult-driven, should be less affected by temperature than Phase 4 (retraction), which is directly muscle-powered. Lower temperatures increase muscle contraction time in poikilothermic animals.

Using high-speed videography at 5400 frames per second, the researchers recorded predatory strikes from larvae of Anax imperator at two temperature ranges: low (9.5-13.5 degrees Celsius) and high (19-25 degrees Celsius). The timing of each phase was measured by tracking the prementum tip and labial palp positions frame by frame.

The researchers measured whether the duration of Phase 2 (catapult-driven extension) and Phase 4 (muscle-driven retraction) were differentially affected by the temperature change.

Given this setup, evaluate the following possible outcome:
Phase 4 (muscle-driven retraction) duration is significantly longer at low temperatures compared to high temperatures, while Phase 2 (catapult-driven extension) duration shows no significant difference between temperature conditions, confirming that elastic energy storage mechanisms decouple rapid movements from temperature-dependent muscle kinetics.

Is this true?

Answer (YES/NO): NO